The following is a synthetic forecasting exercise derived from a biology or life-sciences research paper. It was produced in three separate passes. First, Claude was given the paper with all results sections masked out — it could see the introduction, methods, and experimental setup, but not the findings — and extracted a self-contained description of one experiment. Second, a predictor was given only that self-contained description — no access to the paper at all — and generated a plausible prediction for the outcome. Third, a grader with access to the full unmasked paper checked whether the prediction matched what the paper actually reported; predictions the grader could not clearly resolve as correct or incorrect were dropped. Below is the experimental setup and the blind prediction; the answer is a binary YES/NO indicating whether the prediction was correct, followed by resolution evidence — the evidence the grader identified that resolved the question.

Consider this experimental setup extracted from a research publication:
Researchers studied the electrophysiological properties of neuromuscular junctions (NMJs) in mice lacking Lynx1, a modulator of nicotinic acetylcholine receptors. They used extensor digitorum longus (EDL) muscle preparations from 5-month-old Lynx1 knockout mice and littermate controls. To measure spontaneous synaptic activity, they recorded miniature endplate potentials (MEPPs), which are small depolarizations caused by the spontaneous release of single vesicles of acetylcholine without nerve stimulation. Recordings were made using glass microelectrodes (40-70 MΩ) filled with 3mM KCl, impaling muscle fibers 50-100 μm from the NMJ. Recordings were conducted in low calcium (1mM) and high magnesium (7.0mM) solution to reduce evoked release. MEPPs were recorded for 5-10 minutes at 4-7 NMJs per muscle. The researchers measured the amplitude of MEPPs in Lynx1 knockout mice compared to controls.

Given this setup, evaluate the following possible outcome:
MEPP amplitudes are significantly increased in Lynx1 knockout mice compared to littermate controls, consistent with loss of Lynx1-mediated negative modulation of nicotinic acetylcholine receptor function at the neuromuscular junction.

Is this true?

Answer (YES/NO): NO